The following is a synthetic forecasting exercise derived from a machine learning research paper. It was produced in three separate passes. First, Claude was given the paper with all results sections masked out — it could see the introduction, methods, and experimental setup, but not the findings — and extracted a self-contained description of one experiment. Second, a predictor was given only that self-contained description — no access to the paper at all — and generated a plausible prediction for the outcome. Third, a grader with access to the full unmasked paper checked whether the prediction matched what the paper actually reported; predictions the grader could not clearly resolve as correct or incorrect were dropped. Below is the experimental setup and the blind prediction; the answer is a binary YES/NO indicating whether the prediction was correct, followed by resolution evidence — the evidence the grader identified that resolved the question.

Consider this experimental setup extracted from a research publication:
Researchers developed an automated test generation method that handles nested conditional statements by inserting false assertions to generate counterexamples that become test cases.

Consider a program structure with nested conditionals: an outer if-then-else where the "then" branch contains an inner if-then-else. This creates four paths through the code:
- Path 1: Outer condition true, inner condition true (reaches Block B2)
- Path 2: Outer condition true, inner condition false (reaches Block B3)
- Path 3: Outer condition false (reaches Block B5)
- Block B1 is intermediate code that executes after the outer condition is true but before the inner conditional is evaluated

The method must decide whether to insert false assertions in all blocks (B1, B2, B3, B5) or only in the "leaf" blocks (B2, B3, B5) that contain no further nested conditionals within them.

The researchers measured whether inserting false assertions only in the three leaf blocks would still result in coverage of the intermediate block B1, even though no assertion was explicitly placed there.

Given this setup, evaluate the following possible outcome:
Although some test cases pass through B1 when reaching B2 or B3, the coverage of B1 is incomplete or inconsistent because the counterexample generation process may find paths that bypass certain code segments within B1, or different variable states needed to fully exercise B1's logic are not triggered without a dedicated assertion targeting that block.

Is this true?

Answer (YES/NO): NO